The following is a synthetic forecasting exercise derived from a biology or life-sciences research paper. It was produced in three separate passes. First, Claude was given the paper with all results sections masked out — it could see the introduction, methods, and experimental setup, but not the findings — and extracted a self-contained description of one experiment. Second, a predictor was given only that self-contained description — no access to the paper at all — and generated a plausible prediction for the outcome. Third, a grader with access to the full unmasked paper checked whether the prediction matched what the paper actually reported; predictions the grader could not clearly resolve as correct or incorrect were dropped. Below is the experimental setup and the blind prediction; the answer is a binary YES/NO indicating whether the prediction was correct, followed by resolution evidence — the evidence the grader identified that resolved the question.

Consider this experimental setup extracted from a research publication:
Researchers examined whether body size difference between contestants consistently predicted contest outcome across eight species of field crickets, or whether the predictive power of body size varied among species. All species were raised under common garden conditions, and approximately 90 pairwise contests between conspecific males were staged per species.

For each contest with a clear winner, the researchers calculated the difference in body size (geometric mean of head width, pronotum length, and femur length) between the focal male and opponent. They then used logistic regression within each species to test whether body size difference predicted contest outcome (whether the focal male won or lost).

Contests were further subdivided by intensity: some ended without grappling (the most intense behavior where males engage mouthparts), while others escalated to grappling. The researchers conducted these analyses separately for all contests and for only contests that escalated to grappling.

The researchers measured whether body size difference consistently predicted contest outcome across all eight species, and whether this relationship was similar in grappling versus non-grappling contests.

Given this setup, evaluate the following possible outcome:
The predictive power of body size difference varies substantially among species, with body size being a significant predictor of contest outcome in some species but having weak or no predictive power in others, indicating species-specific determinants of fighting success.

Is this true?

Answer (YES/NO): NO